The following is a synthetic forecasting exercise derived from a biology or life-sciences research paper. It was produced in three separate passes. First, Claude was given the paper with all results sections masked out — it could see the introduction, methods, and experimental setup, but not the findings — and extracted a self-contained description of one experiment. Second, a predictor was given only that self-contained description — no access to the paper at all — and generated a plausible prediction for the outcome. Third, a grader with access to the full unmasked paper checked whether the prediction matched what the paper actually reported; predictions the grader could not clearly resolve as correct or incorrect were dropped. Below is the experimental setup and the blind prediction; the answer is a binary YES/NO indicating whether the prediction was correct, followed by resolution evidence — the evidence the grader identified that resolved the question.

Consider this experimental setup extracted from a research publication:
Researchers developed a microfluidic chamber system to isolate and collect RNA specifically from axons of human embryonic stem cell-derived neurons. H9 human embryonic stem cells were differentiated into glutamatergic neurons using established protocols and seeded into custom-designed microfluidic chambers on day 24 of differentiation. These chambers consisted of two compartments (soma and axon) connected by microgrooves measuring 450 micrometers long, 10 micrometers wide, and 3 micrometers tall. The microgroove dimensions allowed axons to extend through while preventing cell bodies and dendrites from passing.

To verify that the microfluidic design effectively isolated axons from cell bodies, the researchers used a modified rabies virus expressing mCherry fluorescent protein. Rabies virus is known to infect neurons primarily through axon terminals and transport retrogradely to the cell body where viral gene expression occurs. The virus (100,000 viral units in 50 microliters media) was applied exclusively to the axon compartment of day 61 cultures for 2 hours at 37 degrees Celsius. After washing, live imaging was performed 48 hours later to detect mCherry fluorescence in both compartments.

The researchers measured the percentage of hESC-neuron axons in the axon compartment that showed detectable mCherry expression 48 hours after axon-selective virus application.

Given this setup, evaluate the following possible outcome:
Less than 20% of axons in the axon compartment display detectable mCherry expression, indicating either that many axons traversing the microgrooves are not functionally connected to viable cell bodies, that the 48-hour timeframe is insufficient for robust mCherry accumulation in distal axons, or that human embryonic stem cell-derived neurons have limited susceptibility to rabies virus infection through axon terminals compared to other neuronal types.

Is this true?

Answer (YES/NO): NO